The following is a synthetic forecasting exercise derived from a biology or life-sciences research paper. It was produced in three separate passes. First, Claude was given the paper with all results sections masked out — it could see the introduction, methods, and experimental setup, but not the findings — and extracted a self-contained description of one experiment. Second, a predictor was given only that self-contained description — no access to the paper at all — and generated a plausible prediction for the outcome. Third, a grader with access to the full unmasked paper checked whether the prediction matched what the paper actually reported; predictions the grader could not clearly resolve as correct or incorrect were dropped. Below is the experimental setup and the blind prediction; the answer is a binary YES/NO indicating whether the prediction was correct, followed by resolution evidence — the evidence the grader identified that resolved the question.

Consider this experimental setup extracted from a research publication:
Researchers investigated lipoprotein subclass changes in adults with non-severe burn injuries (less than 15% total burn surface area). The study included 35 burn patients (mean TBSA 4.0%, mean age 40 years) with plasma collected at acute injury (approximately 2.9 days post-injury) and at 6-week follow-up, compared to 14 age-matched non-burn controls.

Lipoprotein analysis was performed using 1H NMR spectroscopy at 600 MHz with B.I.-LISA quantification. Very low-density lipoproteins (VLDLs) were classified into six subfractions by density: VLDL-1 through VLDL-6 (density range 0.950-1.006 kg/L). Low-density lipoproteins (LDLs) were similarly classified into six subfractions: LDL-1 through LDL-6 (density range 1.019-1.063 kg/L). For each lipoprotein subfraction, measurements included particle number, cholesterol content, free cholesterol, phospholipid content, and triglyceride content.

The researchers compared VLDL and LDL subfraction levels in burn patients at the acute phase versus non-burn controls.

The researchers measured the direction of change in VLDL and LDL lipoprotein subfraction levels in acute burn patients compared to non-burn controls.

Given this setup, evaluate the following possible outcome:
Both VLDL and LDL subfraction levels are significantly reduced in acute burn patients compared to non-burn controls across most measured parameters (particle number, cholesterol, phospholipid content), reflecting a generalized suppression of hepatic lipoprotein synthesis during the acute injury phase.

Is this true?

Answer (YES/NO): NO